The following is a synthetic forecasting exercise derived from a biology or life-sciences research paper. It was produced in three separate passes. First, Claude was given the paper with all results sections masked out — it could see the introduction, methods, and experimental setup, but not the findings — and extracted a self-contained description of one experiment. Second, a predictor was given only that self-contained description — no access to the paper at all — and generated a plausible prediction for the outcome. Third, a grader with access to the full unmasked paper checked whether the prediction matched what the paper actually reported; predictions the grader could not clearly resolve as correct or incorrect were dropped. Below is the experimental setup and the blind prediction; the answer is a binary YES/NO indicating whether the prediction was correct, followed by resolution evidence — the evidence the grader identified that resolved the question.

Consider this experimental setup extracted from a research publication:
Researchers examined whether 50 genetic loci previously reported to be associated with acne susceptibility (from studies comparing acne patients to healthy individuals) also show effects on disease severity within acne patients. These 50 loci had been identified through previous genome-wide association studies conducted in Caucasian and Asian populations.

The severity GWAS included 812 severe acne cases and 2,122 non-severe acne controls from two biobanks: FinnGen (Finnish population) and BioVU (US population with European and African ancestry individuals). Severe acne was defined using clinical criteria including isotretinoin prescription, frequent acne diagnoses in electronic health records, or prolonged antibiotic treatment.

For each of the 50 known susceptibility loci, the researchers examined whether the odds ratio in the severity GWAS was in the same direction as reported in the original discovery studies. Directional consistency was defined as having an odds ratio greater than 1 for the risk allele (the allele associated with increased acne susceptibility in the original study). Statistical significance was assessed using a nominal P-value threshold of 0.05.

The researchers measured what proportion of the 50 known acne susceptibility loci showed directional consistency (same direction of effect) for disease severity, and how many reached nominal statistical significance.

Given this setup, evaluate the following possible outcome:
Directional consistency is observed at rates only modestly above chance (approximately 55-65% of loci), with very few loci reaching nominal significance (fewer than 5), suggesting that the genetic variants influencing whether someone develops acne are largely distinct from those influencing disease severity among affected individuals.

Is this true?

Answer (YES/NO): NO